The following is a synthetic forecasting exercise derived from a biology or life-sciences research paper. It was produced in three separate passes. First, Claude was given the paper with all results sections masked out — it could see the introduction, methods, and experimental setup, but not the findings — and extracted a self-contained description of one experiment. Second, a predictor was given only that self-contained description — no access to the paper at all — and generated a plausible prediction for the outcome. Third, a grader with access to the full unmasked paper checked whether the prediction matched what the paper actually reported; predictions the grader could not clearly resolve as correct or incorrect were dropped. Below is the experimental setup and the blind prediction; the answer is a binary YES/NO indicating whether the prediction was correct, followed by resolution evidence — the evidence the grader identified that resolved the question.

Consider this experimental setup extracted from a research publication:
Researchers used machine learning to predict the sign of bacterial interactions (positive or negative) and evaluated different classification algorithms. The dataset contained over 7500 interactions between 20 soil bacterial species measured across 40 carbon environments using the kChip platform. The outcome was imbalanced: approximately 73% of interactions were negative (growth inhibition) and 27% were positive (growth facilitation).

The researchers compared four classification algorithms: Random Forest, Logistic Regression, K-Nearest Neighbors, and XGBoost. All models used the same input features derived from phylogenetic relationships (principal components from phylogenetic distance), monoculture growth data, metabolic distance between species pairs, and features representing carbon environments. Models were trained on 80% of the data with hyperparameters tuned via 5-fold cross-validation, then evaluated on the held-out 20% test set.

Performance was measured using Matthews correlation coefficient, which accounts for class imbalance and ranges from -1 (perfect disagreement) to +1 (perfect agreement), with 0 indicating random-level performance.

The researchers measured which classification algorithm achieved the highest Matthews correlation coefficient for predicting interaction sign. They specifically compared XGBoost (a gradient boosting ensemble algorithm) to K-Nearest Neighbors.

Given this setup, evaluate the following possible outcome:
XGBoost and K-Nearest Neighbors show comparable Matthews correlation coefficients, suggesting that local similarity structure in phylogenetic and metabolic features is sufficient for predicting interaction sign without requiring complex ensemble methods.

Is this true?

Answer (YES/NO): NO